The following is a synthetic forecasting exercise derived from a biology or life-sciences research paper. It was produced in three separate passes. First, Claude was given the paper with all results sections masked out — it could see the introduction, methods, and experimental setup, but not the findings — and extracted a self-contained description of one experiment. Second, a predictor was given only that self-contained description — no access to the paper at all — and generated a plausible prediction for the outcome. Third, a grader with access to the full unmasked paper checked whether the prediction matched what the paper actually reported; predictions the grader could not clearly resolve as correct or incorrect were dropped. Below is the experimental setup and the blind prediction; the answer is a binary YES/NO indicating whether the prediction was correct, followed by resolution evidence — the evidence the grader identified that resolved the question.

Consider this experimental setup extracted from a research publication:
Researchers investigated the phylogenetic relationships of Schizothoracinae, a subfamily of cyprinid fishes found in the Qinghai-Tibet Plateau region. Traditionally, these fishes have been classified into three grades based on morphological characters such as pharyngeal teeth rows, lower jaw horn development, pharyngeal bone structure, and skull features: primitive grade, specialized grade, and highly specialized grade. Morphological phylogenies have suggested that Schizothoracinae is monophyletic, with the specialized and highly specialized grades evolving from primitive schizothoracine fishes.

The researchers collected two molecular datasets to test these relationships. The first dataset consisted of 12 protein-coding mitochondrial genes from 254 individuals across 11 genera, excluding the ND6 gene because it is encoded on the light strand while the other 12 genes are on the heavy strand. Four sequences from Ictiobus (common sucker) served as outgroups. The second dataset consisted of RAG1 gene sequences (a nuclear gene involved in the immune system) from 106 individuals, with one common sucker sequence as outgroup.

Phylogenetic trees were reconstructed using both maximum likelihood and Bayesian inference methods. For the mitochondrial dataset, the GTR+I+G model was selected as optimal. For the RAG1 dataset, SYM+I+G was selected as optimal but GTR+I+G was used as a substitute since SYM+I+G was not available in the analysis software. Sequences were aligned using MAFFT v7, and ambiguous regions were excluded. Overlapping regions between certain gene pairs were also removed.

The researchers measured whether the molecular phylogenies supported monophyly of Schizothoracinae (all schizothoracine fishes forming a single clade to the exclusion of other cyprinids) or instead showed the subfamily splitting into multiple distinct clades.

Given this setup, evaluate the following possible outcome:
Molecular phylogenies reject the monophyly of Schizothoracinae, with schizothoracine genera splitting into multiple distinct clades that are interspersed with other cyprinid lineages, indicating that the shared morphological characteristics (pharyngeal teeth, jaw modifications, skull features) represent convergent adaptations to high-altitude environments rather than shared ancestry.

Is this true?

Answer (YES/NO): YES